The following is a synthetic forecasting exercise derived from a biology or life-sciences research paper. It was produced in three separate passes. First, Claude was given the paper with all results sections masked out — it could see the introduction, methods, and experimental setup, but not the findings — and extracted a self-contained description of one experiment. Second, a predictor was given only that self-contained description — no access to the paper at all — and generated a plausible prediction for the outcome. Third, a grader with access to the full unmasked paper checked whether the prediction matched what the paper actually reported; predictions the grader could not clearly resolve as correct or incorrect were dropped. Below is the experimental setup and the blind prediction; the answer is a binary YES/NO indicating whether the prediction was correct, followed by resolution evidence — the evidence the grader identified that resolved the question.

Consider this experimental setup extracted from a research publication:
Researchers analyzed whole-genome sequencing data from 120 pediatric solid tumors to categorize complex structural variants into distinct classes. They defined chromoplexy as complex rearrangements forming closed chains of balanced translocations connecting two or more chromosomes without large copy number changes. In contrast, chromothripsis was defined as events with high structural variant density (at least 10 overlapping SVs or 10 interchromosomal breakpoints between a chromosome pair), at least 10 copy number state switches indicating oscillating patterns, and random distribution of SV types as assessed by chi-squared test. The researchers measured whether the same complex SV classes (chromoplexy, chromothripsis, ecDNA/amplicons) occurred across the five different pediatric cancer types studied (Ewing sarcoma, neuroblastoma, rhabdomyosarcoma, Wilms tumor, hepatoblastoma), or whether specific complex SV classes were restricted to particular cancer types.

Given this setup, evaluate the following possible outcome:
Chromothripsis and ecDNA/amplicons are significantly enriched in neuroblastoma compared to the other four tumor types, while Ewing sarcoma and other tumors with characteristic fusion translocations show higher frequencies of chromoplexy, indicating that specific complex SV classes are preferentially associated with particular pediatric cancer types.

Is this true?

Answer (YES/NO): NO